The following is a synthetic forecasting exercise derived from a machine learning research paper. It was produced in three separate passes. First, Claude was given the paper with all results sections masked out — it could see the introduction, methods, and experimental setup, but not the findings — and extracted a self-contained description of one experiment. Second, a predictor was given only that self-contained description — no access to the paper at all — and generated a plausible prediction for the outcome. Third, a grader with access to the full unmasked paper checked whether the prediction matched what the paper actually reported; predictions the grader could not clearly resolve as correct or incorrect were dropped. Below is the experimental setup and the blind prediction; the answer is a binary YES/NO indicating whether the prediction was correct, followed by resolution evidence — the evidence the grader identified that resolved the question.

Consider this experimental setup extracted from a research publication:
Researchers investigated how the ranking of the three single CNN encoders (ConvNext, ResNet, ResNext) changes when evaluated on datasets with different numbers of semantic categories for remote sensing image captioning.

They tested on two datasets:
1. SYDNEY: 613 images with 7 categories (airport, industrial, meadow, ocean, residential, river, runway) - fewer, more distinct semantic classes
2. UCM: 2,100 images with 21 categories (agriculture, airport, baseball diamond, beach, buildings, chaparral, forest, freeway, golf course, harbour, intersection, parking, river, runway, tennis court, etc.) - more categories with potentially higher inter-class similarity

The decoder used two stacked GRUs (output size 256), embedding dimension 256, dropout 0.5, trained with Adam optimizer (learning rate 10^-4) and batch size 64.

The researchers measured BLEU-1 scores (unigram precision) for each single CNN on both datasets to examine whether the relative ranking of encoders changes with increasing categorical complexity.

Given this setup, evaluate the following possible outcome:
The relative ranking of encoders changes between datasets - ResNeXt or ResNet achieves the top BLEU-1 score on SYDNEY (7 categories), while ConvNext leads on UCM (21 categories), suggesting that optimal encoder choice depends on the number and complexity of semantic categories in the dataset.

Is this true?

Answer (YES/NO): NO